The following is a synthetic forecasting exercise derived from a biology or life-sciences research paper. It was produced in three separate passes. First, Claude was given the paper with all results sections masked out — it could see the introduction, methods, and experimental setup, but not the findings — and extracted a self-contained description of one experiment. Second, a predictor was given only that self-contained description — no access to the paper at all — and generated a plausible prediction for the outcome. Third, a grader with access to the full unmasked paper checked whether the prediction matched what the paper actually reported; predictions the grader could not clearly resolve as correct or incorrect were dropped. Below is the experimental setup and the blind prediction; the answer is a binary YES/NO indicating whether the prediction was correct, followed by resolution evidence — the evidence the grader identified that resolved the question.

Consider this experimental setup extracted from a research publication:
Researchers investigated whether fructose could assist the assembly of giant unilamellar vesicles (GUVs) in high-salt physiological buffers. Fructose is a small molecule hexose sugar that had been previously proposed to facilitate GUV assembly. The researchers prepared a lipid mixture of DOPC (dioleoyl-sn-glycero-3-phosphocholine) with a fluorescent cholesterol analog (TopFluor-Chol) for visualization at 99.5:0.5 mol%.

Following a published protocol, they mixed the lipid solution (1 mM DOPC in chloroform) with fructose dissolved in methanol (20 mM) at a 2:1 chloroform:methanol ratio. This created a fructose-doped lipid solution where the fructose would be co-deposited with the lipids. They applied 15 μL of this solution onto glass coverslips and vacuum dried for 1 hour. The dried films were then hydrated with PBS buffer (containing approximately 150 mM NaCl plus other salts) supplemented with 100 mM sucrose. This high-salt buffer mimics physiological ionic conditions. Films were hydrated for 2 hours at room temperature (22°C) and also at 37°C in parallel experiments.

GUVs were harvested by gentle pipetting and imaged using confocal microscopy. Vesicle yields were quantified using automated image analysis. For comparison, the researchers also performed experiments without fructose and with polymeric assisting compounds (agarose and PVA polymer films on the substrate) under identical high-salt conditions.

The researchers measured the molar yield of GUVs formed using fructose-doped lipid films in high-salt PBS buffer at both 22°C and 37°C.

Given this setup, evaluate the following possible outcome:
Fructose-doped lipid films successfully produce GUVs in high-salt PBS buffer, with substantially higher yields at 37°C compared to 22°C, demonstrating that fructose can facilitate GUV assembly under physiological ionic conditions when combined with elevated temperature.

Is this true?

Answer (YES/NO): NO